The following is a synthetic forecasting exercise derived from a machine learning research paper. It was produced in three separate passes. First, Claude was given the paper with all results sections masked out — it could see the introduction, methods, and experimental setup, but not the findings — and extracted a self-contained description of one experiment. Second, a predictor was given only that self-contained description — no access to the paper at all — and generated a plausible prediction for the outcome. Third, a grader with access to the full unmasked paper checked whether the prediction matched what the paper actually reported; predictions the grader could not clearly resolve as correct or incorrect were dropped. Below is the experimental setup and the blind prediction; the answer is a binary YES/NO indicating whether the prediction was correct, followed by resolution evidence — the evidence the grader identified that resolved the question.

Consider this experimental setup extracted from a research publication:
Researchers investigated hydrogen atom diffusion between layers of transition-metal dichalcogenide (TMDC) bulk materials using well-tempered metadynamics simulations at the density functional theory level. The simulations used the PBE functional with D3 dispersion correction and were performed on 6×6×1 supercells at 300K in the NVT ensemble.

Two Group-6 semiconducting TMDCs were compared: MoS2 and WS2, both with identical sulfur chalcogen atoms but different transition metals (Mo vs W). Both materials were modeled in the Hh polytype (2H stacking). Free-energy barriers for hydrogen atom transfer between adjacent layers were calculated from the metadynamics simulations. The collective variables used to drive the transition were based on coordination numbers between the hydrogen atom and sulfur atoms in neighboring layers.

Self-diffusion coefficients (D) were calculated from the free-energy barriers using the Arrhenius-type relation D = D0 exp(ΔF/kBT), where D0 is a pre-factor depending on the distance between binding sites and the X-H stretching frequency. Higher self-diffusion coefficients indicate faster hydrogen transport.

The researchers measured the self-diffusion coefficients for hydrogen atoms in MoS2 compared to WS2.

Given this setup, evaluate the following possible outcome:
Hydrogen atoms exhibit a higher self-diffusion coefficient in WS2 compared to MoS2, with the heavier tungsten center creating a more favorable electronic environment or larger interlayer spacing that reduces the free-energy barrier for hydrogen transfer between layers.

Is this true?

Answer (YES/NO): NO